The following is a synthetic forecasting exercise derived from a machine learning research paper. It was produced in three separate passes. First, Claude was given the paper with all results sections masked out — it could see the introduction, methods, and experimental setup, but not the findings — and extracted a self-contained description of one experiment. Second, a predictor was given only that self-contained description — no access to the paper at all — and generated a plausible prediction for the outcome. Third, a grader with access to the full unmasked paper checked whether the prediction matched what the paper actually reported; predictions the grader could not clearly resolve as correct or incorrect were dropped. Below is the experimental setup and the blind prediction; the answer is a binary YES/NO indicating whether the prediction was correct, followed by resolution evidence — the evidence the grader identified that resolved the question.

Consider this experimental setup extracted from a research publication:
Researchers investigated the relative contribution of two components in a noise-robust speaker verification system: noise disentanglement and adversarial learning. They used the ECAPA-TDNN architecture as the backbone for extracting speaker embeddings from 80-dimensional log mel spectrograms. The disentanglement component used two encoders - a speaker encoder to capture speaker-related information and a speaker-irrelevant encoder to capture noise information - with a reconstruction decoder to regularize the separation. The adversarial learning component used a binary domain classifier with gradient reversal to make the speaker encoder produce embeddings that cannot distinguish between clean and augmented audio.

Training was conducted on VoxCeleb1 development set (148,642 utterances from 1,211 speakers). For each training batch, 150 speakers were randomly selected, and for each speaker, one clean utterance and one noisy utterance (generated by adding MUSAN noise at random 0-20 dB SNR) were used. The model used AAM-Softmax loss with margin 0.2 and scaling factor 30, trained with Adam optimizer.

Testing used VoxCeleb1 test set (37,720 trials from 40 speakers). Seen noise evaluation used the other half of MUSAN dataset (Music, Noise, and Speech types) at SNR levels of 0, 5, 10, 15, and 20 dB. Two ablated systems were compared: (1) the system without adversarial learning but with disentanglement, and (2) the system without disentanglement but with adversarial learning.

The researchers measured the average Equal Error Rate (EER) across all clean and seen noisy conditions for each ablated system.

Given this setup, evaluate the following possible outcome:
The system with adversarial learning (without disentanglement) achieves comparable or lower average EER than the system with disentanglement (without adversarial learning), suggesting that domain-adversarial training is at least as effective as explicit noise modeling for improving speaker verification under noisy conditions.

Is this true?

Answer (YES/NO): YES